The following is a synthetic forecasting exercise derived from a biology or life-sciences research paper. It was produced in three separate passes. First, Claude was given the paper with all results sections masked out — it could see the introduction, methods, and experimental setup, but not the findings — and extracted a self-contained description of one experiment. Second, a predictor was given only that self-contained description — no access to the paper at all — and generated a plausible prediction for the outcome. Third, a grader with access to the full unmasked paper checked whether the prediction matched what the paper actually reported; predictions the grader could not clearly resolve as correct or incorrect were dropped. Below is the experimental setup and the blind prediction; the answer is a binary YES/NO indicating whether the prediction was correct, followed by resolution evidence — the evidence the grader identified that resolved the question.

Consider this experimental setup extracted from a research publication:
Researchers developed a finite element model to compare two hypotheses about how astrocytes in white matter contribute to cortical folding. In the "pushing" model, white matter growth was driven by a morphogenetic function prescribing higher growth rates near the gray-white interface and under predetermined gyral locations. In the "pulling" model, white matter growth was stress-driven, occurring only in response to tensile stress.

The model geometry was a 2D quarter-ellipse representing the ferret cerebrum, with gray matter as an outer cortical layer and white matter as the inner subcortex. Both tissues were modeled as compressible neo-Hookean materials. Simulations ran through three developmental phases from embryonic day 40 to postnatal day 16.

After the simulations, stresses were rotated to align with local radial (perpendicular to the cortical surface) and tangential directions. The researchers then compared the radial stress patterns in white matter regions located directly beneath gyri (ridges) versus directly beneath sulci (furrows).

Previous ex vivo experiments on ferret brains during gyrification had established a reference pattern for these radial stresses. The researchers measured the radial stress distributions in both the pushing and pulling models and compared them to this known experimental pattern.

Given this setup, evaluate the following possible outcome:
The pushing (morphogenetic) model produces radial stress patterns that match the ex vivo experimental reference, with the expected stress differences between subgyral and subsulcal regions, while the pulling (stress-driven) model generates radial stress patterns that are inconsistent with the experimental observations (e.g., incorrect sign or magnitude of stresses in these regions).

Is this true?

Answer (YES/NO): NO